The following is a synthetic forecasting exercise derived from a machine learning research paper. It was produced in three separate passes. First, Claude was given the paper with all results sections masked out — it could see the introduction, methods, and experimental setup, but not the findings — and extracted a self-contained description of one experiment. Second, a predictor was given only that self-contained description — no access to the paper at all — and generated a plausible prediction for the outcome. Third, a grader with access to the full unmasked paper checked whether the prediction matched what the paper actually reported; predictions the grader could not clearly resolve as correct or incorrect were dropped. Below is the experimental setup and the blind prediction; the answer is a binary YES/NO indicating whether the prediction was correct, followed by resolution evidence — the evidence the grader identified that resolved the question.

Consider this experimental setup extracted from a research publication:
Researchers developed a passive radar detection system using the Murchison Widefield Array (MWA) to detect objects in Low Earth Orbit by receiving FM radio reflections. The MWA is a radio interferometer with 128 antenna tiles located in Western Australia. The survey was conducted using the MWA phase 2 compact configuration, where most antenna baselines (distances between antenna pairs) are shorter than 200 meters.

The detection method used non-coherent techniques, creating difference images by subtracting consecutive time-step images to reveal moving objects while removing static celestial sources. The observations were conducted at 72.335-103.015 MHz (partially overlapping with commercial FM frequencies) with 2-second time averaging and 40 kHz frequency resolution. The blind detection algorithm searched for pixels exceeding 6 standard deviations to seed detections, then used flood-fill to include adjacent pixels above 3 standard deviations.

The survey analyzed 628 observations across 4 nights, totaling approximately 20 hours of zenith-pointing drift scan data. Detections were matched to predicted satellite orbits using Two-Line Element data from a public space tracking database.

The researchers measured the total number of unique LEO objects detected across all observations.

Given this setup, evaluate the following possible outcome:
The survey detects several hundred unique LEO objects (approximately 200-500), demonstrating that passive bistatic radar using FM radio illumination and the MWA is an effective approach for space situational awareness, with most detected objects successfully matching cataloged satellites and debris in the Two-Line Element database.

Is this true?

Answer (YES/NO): NO